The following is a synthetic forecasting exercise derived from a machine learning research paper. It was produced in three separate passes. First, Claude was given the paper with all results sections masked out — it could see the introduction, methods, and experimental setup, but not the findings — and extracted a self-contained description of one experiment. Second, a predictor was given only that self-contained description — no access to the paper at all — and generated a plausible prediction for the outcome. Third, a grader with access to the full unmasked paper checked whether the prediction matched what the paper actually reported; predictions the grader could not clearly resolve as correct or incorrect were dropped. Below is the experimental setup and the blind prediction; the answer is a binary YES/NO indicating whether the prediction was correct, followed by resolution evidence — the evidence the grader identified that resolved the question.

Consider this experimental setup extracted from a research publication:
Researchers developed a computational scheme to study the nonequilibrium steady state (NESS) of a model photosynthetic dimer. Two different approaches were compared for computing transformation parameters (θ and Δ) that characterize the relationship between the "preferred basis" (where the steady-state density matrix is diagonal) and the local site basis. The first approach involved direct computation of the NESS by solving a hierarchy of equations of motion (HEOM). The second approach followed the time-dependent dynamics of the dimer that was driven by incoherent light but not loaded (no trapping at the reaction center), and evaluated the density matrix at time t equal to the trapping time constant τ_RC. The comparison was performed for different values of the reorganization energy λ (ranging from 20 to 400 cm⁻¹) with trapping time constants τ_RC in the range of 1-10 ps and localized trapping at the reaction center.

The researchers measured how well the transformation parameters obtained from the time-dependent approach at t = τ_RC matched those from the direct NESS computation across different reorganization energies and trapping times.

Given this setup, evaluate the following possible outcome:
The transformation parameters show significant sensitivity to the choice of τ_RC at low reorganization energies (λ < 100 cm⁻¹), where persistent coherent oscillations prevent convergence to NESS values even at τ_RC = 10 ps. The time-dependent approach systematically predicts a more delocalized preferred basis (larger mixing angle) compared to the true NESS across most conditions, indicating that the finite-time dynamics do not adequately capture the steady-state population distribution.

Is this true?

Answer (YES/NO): NO